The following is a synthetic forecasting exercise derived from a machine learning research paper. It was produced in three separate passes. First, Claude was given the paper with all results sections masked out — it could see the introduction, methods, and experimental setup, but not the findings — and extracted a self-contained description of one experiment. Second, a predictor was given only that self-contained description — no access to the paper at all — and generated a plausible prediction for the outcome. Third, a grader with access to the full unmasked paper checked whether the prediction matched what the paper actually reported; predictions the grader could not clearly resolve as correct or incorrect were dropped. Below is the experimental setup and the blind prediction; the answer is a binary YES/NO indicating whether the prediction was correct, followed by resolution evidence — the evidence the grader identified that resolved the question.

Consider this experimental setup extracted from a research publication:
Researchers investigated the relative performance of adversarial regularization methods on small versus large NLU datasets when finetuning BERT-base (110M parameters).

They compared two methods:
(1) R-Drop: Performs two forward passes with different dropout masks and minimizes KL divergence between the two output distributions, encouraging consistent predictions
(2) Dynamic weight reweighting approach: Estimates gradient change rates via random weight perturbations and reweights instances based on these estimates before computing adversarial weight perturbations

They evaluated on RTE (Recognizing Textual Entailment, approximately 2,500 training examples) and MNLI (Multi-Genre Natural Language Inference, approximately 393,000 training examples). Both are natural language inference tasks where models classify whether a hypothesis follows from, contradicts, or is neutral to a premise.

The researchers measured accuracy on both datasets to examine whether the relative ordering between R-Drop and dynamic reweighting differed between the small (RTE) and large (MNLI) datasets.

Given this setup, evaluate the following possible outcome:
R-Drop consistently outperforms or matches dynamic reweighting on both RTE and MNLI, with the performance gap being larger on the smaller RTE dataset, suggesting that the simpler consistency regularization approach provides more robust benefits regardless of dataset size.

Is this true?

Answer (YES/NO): NO